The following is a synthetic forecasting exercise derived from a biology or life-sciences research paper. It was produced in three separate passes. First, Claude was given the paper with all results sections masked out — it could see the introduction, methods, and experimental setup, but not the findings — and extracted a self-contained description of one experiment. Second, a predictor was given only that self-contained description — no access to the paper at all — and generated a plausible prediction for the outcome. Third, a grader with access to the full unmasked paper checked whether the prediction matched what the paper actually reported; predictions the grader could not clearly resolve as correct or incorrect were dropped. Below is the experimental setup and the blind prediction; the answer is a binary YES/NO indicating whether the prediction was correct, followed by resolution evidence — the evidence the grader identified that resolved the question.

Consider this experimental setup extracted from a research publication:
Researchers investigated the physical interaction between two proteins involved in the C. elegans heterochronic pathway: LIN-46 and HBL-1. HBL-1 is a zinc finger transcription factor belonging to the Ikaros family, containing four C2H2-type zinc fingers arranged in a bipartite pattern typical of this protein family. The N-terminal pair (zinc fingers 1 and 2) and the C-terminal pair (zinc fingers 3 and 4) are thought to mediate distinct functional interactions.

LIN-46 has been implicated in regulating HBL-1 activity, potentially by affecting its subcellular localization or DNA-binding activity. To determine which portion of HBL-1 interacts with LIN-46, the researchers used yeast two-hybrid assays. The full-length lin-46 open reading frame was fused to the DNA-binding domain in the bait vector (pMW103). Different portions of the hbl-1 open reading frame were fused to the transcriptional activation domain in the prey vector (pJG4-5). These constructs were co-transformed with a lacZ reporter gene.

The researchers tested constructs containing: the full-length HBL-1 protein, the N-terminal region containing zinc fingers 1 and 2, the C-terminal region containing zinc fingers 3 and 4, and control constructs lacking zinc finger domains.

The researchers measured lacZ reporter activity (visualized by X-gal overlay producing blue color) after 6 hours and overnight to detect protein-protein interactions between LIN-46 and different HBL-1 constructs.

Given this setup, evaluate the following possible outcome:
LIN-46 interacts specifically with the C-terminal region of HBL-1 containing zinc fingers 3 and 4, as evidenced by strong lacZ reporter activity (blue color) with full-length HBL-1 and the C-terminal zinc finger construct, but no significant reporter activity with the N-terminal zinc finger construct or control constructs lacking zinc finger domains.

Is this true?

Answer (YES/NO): NO